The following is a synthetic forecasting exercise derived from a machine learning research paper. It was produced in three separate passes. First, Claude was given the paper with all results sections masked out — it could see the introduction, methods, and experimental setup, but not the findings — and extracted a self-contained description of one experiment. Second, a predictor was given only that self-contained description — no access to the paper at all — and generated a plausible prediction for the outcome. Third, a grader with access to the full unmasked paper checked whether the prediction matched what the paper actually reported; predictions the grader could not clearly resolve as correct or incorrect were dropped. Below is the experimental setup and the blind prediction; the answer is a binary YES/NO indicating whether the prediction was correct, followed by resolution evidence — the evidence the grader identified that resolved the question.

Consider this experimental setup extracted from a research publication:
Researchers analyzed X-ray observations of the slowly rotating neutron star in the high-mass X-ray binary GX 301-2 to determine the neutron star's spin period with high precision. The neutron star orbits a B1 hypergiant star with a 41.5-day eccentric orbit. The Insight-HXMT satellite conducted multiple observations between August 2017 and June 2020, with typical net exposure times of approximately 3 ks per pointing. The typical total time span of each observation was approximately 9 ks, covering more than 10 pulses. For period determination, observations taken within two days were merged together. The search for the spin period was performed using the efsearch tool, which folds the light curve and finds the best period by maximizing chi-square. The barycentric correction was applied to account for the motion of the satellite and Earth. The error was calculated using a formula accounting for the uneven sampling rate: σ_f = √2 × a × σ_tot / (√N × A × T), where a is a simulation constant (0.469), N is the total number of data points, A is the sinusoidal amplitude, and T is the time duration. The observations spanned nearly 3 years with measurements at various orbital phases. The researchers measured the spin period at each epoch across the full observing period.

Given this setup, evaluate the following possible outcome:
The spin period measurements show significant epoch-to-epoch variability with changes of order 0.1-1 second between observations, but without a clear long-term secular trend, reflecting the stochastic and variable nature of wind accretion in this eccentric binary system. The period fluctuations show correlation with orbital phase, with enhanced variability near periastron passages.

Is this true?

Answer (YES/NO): NO